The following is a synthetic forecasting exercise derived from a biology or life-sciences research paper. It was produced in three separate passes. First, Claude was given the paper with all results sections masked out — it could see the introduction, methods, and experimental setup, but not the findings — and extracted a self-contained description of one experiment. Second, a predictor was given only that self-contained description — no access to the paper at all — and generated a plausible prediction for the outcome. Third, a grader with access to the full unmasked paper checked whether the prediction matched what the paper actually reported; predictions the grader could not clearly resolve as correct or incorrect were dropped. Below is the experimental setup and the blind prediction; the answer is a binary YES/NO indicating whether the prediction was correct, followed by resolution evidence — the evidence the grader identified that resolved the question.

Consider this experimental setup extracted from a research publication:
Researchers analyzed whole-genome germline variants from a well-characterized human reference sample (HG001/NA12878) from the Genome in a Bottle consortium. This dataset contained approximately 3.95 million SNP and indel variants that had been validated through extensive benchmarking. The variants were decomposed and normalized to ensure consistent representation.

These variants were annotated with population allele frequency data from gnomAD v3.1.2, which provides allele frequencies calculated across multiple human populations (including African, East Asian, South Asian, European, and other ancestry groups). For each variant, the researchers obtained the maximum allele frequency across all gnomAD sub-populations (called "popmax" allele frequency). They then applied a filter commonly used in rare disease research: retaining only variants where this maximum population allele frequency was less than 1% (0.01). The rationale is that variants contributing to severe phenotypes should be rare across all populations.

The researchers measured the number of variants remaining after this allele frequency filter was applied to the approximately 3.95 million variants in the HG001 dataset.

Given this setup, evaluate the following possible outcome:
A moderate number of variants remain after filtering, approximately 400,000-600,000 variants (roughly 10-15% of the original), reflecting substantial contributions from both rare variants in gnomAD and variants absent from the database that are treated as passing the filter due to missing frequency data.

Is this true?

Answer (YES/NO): NO